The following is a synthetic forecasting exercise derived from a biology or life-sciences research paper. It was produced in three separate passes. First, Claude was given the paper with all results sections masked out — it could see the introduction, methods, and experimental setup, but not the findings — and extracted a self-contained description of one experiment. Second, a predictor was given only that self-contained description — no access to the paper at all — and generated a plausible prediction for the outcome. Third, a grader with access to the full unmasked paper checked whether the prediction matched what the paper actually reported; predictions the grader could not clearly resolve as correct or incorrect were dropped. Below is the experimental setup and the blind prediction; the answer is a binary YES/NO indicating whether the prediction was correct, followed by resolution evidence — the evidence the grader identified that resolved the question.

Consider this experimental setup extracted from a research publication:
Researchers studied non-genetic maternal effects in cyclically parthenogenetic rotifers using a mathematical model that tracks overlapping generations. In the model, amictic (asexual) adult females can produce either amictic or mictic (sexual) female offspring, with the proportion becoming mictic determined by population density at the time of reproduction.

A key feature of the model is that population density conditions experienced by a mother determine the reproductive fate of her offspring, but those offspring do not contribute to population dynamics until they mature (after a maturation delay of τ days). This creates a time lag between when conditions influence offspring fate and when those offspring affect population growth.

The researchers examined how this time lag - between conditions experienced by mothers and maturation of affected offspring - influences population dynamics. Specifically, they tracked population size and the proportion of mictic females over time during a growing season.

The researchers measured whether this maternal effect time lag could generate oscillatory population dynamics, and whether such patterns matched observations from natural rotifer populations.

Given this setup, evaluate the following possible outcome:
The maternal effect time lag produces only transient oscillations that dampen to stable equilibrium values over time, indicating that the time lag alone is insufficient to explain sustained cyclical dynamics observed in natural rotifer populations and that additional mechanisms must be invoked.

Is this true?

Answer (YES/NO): NO